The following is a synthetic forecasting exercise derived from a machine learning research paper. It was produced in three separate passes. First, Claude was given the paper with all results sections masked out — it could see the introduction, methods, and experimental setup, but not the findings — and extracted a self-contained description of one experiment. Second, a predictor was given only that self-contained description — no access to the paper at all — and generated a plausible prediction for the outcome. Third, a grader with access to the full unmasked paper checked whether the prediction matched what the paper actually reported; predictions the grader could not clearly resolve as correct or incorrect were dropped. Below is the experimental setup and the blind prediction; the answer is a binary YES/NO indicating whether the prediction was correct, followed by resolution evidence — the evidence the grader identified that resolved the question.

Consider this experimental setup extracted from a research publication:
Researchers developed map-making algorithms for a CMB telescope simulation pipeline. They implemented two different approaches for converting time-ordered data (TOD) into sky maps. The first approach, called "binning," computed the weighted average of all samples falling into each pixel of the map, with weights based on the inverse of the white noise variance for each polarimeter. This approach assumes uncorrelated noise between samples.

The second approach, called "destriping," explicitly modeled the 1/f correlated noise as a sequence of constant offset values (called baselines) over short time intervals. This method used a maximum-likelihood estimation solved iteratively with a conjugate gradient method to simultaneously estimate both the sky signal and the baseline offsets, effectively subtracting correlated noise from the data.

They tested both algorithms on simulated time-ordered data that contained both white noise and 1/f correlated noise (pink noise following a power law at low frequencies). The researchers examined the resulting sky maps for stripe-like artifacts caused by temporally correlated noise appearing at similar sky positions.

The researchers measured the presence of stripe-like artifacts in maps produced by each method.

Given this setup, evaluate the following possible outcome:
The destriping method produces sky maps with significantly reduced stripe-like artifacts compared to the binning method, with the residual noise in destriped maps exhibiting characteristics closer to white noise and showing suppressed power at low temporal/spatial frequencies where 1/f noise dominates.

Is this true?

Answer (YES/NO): YES